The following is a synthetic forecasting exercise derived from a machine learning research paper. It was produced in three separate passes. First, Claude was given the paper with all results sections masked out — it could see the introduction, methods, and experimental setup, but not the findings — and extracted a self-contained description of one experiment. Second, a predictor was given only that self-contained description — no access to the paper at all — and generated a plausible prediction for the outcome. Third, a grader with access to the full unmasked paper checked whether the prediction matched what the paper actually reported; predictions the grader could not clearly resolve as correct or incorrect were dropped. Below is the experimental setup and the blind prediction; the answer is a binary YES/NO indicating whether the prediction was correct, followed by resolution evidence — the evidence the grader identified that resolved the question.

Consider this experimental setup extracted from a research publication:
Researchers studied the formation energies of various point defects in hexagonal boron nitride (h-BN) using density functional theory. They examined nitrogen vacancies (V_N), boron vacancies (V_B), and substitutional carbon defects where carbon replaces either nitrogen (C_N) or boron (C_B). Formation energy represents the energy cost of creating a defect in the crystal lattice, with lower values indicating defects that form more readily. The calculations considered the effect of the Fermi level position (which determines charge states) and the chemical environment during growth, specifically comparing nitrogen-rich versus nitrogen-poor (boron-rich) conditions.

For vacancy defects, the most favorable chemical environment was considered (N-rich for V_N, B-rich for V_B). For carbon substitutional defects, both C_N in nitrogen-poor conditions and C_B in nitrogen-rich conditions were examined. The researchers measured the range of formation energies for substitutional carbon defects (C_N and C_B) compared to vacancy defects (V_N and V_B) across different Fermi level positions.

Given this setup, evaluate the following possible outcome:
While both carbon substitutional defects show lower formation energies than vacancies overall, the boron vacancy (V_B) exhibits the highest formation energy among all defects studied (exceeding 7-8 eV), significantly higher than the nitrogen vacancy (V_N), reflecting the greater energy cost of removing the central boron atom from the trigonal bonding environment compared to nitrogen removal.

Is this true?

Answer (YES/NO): NO